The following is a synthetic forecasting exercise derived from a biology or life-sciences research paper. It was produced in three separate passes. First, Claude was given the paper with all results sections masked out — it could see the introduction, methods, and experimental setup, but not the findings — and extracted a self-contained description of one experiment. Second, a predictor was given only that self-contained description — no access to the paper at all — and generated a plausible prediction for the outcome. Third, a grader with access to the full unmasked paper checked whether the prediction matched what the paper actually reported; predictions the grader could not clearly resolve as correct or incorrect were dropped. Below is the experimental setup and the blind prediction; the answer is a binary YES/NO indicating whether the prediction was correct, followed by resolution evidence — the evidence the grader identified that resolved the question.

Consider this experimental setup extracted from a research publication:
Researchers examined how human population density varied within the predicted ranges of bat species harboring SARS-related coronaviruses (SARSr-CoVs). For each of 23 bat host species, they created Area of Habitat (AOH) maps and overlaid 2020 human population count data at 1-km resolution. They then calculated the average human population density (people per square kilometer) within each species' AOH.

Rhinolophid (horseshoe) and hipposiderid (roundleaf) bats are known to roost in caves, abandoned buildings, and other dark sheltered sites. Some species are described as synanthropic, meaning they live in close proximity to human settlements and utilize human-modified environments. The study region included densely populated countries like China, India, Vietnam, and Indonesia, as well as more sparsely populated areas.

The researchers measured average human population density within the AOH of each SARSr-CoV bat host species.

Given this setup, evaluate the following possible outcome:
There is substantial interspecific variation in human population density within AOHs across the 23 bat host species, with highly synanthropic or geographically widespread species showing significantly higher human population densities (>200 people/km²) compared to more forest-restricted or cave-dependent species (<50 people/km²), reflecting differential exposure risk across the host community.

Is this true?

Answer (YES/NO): NO